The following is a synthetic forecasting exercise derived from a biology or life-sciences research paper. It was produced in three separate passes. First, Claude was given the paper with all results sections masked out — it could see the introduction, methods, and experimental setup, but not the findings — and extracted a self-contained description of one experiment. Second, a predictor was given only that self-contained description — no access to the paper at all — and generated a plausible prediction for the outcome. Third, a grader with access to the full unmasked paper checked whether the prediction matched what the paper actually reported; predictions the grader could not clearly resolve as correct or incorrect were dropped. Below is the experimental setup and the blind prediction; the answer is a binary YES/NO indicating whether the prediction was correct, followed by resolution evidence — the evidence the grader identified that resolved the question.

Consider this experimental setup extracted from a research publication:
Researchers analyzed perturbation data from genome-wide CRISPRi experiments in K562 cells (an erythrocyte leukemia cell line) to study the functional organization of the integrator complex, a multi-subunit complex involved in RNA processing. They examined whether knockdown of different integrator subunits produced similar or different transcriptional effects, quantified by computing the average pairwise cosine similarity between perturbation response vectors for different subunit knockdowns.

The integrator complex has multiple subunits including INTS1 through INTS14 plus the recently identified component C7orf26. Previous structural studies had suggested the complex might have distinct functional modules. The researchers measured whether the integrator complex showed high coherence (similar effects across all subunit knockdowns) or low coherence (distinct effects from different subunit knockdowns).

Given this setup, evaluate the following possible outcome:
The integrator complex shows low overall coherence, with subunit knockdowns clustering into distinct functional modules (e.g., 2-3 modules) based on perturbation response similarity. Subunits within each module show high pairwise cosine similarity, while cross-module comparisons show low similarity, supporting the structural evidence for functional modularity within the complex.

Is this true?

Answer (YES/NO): YES